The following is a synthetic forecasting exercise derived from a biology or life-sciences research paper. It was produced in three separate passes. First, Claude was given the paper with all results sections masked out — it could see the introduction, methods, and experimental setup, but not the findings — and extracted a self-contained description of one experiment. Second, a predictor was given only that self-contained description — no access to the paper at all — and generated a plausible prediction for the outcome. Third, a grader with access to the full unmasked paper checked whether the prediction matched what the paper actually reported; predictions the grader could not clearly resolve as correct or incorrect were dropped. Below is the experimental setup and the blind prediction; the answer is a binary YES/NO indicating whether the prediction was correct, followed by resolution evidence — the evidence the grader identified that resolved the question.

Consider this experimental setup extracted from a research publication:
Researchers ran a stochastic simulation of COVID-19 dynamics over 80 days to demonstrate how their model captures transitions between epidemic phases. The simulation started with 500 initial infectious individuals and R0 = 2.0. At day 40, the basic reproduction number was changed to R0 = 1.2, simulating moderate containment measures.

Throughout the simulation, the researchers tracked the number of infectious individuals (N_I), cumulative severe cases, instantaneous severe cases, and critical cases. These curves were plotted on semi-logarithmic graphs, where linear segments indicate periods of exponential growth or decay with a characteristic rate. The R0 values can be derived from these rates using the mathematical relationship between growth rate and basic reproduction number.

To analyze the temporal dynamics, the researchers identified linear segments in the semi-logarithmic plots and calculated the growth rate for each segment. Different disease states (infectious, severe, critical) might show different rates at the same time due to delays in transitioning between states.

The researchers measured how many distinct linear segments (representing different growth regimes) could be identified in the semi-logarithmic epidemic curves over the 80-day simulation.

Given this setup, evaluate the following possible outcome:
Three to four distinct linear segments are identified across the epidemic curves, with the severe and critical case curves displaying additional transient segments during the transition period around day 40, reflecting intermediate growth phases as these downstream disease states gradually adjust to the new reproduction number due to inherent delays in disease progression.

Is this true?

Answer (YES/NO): NO